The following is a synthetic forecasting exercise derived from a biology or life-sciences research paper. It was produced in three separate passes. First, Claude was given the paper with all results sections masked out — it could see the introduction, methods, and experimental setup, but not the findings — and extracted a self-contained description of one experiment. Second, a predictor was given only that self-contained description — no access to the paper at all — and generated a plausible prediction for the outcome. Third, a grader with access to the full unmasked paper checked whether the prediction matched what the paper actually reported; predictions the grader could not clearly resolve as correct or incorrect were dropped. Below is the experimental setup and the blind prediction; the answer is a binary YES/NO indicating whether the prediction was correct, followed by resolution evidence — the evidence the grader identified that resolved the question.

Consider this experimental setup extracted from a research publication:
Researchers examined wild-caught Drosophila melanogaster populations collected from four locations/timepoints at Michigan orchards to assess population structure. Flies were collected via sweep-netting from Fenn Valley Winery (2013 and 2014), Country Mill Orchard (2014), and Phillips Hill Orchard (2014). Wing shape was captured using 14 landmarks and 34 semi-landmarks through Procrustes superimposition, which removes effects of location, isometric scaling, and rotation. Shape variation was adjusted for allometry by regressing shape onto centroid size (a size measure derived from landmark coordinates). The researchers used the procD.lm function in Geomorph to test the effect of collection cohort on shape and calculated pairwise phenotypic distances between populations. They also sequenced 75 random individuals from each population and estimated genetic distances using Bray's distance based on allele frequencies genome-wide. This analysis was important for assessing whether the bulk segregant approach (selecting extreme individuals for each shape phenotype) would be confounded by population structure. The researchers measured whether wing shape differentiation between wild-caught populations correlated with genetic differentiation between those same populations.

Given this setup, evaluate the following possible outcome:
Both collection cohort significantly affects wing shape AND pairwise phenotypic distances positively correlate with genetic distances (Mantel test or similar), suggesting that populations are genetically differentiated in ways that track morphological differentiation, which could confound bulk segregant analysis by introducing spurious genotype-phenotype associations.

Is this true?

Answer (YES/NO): NO